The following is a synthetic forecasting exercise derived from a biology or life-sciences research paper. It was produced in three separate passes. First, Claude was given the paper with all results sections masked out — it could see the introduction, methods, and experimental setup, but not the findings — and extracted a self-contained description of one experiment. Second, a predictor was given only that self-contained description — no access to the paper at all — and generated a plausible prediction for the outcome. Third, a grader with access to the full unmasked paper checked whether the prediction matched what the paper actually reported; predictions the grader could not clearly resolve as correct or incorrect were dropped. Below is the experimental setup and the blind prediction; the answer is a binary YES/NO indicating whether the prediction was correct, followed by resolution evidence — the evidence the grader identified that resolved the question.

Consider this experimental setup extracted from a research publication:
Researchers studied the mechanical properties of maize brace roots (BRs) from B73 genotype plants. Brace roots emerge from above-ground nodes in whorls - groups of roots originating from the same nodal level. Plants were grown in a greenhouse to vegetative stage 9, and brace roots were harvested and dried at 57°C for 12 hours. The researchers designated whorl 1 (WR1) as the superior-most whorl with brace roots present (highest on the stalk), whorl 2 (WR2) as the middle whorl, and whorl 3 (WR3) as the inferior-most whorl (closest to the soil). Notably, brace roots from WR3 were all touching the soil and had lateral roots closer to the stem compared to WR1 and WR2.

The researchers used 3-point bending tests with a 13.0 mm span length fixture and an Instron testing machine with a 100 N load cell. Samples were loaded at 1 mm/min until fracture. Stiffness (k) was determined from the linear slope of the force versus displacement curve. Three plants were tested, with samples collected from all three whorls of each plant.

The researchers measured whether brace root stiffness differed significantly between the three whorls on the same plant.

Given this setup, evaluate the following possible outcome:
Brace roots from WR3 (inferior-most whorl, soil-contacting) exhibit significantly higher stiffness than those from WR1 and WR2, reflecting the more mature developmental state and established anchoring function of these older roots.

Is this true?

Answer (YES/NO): NO